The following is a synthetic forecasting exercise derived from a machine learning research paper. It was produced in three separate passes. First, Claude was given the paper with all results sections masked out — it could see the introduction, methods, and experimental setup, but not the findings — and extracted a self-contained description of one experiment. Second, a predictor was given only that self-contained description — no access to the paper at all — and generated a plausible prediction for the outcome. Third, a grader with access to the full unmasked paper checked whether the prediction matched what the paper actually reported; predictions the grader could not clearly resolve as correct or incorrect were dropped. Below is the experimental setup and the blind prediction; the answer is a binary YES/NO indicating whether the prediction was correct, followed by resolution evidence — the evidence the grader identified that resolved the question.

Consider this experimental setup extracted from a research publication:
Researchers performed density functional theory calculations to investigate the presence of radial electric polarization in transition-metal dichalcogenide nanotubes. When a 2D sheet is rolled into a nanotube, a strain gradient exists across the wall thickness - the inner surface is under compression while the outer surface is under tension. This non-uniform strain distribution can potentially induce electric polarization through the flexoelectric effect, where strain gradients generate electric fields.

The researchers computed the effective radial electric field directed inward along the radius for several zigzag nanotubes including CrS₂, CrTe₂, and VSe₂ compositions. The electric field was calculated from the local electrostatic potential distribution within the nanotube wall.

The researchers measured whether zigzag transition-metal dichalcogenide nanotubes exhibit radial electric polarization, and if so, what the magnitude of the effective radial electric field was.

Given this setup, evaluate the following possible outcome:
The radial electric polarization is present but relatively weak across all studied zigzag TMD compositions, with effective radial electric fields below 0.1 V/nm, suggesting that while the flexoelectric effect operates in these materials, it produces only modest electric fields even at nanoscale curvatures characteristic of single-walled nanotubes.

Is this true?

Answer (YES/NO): NO